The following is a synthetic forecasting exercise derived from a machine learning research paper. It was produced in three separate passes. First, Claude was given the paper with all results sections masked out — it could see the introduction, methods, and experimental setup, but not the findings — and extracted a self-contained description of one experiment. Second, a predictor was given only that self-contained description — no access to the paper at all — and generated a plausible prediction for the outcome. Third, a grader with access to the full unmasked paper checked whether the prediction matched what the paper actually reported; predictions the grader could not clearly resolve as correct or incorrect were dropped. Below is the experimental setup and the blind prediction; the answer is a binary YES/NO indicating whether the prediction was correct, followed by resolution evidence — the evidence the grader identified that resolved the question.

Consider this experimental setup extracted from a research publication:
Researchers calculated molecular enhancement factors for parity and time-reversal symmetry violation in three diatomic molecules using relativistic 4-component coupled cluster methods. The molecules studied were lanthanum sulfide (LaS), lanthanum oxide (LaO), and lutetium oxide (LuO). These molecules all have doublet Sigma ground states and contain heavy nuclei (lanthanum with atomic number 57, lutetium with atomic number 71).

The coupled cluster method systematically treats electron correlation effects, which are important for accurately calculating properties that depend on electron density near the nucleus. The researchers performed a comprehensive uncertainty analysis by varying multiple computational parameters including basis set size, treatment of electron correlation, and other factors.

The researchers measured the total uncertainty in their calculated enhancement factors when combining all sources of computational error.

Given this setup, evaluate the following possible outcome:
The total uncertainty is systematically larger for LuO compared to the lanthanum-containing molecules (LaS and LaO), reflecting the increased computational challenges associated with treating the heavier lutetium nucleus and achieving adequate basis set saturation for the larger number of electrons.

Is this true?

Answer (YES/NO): NO